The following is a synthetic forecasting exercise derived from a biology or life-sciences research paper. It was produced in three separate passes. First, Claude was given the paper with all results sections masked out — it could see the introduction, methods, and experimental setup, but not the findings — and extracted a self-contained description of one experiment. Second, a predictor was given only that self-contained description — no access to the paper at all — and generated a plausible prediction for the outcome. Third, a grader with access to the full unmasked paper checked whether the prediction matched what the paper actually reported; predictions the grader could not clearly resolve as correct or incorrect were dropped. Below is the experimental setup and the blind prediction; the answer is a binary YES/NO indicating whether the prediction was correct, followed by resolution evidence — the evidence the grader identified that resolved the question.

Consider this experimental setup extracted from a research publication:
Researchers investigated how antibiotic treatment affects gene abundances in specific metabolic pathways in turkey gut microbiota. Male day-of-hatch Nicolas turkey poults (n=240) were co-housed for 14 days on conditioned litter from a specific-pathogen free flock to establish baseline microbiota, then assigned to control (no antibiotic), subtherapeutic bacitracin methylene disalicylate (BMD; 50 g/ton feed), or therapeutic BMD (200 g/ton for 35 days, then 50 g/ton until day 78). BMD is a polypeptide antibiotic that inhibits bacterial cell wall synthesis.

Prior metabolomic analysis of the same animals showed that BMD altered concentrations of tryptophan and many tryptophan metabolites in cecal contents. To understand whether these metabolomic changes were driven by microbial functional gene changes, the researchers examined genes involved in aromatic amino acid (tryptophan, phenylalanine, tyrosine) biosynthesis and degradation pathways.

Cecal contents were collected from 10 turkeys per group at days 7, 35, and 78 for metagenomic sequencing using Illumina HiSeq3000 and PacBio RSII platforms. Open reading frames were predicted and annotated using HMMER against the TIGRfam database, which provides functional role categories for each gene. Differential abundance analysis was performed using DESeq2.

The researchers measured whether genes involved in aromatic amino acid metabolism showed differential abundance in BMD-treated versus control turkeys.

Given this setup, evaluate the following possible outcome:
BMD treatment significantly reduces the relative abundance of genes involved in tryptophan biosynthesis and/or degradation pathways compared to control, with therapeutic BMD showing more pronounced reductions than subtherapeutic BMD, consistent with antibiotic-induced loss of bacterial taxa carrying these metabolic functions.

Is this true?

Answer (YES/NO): NO